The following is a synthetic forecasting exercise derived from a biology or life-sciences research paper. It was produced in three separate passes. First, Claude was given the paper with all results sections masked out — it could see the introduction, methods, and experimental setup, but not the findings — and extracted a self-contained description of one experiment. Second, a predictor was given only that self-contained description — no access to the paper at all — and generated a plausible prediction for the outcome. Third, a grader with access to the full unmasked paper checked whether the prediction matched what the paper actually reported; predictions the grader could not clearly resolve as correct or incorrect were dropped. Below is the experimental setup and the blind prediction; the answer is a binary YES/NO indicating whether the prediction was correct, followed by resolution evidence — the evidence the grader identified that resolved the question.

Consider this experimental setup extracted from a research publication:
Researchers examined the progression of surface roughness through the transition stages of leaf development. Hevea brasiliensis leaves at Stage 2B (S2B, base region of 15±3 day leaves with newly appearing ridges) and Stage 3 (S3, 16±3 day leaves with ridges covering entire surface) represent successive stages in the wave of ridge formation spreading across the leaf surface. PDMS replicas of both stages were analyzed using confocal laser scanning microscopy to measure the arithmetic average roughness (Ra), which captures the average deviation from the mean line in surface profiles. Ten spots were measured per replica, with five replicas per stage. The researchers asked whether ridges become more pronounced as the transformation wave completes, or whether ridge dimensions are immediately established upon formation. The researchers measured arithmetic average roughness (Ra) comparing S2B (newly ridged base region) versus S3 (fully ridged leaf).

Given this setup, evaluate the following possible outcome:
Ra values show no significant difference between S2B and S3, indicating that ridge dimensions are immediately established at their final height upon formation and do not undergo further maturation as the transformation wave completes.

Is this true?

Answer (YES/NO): YES